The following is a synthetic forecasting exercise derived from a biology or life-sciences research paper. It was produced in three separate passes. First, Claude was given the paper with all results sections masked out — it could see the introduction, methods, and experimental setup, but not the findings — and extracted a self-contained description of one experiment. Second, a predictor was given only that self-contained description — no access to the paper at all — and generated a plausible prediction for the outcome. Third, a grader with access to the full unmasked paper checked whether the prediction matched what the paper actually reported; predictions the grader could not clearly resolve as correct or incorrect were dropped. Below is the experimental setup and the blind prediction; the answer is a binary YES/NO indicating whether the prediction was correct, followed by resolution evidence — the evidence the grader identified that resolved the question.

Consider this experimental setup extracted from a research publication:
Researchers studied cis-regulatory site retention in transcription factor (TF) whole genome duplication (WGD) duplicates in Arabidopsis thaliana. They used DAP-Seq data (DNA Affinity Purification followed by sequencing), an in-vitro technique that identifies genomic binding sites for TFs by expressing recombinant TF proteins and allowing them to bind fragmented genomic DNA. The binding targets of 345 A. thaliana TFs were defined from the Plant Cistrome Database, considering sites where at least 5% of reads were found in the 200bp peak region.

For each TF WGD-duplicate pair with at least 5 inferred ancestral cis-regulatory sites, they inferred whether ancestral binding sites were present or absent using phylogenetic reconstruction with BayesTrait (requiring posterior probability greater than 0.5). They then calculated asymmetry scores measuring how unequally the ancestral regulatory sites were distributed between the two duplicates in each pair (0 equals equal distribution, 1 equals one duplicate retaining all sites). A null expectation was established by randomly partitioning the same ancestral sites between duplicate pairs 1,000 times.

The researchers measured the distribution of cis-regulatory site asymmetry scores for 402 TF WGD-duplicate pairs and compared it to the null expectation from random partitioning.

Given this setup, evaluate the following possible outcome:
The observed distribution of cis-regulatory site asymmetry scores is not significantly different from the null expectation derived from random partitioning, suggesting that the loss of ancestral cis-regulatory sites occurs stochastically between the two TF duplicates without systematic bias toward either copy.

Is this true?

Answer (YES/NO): NO